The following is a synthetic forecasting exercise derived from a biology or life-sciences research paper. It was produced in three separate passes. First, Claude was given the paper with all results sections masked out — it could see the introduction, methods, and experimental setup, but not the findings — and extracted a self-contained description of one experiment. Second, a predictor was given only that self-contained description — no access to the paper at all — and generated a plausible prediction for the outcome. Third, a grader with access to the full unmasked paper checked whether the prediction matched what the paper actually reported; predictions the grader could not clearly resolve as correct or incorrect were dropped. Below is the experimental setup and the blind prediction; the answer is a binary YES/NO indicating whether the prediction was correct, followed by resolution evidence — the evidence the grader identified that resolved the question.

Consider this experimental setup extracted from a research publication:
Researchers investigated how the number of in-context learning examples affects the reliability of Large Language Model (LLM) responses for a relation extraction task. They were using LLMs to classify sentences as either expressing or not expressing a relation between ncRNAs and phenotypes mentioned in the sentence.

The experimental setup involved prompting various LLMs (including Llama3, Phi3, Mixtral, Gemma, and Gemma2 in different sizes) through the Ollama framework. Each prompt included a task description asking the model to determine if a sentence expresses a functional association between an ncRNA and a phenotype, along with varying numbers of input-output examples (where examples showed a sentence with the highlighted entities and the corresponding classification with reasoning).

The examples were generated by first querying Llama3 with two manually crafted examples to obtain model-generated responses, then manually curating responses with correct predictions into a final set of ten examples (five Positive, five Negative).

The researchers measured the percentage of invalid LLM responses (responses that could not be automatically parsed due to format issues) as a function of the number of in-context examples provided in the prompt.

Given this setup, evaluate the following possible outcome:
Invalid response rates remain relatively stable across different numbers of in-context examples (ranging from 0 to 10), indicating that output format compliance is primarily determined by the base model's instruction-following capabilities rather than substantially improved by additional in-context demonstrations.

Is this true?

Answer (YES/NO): NO